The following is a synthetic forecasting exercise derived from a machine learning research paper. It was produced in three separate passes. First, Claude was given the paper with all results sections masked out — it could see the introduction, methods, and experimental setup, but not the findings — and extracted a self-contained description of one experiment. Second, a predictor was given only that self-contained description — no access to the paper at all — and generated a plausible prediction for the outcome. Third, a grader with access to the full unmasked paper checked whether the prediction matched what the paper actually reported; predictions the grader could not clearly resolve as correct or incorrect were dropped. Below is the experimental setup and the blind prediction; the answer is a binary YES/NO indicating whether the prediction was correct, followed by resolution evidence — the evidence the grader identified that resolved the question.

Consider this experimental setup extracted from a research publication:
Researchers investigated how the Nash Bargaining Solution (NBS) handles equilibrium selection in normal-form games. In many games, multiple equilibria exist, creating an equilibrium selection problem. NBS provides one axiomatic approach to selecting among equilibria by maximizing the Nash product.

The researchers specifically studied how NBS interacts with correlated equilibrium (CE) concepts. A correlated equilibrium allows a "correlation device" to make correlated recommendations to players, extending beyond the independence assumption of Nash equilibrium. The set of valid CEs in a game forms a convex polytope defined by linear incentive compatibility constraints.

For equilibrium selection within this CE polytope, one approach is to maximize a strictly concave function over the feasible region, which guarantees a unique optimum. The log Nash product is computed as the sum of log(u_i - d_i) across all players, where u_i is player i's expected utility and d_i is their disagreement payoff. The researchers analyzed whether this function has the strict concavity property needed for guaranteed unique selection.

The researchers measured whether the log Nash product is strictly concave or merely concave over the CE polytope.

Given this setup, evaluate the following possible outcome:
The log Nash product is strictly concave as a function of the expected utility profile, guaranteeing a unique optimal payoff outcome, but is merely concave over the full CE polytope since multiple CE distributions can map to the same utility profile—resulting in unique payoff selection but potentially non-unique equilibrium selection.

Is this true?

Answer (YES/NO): YES